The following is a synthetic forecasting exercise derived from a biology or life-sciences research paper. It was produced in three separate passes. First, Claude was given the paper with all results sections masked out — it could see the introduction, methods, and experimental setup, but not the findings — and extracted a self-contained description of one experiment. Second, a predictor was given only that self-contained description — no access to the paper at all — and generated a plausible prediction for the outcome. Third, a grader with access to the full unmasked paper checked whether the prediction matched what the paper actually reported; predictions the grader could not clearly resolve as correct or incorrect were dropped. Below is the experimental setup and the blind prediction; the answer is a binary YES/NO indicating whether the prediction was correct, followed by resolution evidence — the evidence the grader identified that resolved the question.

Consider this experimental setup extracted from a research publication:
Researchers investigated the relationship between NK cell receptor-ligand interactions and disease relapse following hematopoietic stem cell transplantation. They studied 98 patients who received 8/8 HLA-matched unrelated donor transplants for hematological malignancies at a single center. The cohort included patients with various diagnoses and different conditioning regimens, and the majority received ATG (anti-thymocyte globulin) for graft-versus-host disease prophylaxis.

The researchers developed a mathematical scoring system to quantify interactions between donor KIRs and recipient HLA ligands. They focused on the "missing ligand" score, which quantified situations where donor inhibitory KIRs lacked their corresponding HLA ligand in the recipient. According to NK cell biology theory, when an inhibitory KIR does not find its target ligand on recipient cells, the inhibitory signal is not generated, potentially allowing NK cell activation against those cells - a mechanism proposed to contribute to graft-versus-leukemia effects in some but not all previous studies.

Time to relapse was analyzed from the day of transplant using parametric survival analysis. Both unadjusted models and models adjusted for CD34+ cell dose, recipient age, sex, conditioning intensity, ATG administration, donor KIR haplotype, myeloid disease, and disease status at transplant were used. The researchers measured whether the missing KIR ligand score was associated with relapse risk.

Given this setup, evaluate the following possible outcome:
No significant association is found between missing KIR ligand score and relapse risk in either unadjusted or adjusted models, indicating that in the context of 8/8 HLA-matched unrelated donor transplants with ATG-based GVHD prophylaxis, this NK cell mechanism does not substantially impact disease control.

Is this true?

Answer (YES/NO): NO